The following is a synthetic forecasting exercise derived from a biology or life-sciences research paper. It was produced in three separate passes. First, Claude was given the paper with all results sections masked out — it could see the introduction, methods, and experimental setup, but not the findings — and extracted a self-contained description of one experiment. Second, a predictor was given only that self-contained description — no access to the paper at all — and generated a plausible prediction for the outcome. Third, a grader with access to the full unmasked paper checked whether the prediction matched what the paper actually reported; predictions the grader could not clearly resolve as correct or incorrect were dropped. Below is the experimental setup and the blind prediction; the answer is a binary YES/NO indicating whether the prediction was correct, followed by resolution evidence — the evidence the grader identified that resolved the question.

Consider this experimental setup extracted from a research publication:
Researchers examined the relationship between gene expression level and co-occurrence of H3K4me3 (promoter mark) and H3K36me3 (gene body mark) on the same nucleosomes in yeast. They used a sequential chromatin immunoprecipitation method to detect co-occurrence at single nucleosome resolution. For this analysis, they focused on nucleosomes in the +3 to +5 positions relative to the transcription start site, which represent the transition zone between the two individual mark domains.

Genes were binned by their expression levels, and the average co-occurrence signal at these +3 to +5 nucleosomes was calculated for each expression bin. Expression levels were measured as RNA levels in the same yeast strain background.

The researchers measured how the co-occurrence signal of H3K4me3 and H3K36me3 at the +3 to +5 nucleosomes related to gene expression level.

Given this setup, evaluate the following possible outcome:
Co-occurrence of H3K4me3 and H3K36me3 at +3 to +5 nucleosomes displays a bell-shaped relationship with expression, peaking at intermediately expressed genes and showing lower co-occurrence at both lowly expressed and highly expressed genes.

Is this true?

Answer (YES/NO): NO